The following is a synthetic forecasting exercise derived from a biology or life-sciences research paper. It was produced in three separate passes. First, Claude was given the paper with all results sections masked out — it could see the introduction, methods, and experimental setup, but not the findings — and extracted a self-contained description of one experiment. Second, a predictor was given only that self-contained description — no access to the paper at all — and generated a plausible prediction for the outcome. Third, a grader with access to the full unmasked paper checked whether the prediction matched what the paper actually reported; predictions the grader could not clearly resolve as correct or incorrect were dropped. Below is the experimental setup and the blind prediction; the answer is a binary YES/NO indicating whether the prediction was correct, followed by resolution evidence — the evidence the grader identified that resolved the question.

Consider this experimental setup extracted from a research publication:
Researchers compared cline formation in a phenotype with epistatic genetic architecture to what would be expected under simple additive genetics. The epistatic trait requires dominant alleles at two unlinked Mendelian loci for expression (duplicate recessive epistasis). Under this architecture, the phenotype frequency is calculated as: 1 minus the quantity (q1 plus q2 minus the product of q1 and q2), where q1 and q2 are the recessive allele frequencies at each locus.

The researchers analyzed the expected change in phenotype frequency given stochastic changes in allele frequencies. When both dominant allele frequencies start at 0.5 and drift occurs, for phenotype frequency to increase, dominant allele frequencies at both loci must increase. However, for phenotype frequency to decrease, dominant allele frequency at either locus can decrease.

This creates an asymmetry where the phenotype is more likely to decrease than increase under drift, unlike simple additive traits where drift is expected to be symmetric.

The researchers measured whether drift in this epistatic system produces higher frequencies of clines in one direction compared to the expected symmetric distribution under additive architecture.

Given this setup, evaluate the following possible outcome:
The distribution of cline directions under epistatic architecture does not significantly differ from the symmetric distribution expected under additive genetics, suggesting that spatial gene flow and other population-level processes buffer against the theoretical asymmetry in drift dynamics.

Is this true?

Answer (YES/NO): NO